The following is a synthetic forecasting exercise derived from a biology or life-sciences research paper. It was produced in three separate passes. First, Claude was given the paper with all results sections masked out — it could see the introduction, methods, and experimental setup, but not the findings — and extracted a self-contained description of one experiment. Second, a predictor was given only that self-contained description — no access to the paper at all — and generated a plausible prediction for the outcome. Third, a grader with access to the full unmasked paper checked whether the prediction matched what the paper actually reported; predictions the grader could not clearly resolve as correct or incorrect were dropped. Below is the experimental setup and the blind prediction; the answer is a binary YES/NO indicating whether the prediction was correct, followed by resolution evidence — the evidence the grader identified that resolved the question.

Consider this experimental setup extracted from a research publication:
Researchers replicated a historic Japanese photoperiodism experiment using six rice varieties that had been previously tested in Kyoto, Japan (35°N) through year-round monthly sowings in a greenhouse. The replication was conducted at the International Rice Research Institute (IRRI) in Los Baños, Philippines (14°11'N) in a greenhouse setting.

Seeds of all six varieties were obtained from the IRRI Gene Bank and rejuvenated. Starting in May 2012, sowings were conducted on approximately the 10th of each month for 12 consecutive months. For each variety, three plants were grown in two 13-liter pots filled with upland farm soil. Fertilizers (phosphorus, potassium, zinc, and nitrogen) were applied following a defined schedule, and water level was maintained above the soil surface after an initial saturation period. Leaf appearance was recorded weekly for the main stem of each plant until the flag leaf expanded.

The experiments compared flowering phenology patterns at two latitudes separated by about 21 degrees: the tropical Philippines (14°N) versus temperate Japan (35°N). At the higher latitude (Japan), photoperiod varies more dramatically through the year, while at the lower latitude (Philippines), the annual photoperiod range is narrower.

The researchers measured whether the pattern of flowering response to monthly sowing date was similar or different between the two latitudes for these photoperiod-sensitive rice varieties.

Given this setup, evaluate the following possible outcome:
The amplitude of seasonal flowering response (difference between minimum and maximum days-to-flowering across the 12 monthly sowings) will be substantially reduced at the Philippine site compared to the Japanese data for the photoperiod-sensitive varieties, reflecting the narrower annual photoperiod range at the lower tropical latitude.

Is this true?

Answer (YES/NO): YES